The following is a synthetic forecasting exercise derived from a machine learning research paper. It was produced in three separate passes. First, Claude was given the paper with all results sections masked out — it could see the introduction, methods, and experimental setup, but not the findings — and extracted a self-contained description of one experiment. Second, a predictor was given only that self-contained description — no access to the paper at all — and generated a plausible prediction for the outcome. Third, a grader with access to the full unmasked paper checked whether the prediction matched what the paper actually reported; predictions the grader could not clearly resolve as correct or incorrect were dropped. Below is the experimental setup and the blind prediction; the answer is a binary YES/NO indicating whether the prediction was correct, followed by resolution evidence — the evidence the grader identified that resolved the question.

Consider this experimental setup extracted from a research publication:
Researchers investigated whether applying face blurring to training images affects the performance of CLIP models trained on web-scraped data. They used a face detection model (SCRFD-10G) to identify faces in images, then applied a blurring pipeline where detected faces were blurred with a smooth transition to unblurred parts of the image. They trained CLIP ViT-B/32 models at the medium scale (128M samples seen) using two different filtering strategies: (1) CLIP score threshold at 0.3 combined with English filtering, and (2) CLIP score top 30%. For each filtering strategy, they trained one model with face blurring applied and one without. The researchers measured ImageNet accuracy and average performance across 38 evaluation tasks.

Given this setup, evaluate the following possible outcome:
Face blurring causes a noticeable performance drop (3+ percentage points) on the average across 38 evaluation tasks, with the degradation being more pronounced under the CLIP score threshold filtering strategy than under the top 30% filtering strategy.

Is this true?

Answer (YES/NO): NO